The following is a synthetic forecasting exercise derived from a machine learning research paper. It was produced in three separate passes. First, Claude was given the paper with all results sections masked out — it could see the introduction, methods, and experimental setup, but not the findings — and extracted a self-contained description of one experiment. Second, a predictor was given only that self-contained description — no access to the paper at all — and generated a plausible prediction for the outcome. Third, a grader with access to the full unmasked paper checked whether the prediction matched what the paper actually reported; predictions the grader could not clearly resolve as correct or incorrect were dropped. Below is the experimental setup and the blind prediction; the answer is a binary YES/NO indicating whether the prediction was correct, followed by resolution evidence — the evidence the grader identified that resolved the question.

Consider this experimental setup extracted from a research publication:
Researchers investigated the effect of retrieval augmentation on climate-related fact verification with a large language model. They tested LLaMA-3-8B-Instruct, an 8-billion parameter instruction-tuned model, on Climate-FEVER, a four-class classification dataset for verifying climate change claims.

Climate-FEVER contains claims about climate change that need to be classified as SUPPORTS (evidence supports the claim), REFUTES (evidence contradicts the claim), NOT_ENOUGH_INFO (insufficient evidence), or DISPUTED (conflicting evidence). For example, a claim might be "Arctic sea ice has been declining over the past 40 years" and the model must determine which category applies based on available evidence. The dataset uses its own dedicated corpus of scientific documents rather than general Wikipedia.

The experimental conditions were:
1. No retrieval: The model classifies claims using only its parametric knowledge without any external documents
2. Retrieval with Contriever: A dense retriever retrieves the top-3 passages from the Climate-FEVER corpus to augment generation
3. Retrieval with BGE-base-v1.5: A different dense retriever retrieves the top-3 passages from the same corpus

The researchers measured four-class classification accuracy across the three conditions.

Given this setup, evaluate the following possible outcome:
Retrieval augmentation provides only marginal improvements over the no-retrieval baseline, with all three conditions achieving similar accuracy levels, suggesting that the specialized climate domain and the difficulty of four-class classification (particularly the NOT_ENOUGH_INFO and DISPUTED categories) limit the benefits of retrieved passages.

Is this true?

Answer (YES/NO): NO